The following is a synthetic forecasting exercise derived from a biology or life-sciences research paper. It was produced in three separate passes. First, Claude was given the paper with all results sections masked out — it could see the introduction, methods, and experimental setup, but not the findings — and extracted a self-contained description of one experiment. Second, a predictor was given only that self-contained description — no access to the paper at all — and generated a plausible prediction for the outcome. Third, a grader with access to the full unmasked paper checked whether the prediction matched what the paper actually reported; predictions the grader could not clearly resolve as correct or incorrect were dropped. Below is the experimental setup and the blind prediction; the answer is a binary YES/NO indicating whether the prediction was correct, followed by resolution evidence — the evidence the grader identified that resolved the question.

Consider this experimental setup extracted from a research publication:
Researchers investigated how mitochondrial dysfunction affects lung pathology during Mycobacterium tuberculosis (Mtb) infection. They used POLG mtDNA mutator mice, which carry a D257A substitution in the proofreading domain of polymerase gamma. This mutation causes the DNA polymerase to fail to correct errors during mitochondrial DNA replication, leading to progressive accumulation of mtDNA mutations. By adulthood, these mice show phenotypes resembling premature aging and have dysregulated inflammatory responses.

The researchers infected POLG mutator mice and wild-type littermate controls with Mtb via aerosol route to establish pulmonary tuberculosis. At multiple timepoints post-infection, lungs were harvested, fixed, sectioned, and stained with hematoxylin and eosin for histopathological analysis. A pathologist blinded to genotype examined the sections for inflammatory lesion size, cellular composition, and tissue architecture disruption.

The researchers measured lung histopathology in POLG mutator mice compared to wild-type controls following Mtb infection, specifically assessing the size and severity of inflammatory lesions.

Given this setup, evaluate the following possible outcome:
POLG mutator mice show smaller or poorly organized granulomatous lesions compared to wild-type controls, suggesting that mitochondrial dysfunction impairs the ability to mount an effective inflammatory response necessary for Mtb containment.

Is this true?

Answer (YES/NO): YES